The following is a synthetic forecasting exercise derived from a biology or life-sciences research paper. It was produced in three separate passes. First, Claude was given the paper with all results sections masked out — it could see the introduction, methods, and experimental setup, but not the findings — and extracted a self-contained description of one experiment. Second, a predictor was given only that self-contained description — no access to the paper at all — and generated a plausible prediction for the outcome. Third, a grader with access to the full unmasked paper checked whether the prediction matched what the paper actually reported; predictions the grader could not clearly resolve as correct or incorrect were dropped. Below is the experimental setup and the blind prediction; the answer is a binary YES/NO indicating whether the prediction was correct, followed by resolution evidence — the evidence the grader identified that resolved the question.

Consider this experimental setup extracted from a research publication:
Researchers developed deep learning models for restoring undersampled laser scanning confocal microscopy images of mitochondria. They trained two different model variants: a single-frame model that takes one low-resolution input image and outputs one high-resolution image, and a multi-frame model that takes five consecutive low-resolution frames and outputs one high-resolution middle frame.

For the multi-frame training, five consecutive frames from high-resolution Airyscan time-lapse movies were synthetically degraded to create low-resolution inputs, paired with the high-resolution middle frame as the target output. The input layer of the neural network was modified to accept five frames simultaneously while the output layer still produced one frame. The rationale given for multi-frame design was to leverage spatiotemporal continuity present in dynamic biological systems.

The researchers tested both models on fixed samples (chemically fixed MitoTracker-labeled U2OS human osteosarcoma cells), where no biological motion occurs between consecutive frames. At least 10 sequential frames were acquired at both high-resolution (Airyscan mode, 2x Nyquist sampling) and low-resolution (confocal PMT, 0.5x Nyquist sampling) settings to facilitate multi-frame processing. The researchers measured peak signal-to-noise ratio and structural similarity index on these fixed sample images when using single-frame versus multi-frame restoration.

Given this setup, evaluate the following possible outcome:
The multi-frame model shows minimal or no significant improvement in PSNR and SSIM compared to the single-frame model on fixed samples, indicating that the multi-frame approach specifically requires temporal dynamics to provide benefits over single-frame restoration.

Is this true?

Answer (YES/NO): NO